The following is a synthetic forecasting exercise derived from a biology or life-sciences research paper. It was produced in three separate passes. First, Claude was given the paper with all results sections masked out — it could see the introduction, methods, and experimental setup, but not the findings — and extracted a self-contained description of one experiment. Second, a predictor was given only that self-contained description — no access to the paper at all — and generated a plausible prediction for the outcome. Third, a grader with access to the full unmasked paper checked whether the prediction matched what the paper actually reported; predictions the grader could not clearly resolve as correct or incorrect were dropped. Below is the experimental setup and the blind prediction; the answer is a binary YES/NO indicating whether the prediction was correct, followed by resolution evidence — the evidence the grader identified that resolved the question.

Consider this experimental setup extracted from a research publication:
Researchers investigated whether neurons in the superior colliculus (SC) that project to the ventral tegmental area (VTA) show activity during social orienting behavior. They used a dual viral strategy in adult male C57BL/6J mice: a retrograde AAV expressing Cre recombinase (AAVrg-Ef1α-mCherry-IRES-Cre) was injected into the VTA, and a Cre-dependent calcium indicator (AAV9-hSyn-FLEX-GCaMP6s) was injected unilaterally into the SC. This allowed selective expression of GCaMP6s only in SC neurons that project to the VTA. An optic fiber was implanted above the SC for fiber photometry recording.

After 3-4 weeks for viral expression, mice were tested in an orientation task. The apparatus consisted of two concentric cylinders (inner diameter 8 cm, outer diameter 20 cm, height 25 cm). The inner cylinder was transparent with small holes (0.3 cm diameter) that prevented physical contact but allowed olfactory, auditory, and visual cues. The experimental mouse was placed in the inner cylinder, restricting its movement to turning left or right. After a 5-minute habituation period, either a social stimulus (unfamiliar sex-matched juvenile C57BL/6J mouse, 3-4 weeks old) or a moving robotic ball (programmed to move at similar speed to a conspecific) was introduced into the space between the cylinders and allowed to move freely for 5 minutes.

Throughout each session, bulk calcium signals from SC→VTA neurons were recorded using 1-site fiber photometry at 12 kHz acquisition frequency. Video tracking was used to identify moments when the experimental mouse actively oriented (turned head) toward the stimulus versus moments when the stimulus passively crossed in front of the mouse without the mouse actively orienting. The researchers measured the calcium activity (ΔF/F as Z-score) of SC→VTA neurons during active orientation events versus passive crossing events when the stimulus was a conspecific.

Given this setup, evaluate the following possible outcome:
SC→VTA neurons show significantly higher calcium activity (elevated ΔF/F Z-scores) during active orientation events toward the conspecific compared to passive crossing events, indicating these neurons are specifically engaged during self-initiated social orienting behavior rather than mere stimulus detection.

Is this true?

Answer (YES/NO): YES